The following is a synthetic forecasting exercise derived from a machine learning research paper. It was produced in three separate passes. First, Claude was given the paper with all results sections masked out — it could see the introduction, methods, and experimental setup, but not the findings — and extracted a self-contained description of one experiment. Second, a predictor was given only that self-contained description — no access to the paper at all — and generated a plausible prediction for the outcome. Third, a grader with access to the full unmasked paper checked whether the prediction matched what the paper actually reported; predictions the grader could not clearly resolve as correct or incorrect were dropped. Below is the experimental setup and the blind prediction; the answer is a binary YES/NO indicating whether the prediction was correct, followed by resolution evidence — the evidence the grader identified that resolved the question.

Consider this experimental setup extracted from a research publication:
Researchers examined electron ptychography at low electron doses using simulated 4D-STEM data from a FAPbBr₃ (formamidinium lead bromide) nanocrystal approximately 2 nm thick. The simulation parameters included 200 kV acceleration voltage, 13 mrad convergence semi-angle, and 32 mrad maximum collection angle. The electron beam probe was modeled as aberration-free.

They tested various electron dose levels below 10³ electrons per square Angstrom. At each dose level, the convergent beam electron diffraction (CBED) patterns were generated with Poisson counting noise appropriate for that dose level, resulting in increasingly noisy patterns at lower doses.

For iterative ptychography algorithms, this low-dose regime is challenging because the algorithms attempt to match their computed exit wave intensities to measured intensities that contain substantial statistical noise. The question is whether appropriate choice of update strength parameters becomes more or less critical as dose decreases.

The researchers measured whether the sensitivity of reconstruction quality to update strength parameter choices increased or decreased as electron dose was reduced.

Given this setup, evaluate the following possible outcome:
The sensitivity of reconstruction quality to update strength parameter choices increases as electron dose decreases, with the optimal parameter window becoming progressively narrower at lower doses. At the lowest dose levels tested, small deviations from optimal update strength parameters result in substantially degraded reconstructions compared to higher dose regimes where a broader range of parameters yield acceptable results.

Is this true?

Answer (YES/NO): YES